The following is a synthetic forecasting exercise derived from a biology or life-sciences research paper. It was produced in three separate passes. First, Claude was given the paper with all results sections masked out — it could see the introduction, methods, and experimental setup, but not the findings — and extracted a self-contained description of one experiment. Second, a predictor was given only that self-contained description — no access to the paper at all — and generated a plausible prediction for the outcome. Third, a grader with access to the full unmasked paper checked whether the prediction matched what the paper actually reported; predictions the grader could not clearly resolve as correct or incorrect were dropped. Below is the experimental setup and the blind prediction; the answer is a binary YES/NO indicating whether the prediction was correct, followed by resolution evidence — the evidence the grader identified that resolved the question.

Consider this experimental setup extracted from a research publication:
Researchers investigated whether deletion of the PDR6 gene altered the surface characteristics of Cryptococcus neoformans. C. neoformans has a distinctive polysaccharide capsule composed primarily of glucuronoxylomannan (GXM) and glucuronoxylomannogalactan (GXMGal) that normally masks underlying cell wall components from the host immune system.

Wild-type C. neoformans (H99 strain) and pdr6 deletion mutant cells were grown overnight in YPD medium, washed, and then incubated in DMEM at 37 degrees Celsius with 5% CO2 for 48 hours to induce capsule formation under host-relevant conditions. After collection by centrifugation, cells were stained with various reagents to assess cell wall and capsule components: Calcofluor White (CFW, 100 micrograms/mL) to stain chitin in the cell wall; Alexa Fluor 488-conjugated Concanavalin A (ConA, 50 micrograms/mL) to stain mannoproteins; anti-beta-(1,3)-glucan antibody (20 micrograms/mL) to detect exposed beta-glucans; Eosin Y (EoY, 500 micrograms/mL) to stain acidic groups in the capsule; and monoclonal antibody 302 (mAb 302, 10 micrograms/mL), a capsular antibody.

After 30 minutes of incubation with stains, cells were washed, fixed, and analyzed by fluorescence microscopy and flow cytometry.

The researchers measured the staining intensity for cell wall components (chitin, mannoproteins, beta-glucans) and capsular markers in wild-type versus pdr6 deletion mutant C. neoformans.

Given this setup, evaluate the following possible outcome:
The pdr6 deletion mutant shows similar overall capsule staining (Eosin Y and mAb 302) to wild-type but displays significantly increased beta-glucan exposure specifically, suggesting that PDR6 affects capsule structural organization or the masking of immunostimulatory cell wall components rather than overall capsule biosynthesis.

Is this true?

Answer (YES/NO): NO